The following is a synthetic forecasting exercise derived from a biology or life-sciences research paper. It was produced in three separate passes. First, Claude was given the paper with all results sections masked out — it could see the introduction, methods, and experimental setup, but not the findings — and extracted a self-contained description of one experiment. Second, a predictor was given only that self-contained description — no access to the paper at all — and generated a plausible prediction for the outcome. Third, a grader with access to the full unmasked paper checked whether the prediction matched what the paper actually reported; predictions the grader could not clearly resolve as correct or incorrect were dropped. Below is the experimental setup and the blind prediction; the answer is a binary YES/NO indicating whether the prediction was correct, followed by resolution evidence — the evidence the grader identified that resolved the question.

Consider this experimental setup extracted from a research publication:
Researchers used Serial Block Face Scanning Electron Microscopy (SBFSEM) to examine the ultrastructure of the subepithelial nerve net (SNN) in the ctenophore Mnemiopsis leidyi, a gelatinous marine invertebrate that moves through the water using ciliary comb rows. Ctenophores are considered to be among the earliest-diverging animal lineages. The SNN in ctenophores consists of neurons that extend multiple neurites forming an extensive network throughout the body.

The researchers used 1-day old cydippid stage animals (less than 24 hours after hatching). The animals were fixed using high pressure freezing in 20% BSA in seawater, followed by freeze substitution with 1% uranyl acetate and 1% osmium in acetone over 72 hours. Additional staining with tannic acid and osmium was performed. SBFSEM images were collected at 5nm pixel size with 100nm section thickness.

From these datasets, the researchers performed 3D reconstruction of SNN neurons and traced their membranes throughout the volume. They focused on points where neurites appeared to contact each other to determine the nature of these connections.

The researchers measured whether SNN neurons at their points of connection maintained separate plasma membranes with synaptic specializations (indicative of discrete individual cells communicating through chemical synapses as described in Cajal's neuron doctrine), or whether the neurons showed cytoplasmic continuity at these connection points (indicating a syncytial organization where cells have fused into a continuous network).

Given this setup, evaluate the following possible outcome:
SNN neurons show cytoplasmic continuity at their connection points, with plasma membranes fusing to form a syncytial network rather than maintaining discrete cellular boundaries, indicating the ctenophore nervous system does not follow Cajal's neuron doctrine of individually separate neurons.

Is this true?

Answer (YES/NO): YES